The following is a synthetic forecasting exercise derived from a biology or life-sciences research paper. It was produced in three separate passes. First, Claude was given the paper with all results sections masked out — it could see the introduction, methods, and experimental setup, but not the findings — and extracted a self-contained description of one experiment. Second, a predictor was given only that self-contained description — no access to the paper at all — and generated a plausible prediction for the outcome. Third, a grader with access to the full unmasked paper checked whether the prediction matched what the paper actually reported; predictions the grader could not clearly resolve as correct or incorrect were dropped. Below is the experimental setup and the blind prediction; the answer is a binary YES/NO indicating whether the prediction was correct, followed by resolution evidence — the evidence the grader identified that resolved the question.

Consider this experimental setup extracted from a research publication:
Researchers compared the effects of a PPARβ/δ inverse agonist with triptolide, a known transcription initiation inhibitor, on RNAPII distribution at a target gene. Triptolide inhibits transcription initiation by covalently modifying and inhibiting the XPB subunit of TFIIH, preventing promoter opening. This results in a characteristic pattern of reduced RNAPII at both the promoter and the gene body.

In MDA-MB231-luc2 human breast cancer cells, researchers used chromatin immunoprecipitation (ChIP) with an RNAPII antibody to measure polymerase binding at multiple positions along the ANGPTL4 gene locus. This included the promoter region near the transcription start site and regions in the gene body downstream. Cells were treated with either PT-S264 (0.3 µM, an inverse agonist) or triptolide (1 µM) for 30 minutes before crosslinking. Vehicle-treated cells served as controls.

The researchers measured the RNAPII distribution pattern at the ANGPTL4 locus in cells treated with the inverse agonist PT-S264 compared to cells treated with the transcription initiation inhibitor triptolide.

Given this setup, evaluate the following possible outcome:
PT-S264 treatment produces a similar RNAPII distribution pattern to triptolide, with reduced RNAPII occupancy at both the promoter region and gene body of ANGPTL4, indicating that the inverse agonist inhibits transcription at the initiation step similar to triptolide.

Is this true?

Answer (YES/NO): YES